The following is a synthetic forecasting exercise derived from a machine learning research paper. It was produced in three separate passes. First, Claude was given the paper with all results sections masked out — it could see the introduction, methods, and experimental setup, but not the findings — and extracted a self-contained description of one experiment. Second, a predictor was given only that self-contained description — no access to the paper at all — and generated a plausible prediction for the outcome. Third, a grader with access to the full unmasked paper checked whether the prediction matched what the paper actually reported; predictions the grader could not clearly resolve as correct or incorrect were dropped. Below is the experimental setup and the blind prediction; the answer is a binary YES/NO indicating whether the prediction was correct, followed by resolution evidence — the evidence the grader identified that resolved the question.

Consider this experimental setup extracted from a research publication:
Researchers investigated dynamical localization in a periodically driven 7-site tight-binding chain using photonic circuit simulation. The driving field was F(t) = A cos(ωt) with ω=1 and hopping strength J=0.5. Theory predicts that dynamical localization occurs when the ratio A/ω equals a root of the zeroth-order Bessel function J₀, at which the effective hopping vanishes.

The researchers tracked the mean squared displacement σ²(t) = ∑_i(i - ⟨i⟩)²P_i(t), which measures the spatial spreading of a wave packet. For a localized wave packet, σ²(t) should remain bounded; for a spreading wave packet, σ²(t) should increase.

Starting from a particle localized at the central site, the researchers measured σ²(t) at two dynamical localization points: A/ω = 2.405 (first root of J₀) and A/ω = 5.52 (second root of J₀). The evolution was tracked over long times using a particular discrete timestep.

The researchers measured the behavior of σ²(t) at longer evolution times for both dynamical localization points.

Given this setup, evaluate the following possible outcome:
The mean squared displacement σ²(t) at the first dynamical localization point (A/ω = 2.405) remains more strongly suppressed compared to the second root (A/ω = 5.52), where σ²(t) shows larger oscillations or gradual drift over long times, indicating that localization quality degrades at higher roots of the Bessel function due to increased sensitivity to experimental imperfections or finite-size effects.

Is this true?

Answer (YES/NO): NO